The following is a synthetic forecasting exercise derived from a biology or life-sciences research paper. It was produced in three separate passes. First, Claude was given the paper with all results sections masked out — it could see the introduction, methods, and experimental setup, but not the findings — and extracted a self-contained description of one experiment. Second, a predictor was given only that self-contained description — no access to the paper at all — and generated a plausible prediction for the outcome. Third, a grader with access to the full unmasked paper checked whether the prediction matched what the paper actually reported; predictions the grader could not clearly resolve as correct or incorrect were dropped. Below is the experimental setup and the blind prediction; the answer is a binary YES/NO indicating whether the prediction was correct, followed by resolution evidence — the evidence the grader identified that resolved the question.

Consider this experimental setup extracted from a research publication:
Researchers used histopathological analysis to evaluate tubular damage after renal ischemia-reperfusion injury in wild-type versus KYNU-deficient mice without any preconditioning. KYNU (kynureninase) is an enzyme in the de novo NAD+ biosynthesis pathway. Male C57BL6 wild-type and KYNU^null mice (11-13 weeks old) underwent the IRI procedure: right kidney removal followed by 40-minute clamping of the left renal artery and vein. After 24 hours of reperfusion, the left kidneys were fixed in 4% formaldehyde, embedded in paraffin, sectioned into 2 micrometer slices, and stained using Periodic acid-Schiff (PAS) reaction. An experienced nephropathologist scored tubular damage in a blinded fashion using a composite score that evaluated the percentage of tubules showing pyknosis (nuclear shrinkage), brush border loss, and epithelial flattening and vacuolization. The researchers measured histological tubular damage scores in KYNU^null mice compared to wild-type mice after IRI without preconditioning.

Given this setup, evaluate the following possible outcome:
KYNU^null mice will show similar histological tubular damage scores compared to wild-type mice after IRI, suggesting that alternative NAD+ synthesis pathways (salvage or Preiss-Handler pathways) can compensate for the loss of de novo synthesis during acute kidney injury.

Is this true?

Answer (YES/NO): YES